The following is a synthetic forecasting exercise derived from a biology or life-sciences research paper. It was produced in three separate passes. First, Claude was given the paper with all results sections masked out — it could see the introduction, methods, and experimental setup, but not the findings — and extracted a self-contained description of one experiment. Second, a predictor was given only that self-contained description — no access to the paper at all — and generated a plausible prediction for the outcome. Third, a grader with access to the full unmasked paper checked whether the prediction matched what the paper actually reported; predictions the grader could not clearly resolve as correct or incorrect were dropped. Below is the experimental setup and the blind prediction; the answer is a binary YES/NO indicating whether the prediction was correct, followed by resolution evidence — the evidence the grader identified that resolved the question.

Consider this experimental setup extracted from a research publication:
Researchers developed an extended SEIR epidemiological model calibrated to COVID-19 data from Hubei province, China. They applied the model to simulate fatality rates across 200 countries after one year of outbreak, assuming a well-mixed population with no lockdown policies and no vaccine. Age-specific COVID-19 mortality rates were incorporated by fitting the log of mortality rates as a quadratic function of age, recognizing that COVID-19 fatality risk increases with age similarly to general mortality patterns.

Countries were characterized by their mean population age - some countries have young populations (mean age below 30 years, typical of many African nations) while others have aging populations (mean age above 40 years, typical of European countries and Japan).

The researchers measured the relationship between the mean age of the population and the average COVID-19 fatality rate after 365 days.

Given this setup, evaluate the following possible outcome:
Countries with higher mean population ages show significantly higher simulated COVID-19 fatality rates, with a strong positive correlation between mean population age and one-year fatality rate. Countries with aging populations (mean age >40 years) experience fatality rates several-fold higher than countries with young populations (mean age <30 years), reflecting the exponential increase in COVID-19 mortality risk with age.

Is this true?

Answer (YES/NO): YES